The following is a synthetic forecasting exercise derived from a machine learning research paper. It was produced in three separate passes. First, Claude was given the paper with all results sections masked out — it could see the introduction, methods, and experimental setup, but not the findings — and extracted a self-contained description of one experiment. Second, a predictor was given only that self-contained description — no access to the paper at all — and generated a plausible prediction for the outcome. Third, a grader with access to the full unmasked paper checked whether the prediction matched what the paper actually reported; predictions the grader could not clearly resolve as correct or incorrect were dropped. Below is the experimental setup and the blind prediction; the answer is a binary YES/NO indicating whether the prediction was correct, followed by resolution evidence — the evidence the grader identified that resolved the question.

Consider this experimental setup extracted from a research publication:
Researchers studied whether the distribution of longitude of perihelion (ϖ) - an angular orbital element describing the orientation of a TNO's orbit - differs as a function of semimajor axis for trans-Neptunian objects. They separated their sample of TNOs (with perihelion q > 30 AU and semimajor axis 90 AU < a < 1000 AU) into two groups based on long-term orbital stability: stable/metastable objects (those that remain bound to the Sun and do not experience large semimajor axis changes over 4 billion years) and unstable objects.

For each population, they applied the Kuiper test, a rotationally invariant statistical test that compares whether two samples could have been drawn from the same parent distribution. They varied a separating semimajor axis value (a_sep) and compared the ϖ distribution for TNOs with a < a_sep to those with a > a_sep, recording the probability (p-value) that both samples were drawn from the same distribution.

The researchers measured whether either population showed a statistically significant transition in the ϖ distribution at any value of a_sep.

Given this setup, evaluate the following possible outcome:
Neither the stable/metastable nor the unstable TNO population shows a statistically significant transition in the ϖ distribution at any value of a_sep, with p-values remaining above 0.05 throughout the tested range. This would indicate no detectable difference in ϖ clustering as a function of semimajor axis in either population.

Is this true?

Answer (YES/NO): NO